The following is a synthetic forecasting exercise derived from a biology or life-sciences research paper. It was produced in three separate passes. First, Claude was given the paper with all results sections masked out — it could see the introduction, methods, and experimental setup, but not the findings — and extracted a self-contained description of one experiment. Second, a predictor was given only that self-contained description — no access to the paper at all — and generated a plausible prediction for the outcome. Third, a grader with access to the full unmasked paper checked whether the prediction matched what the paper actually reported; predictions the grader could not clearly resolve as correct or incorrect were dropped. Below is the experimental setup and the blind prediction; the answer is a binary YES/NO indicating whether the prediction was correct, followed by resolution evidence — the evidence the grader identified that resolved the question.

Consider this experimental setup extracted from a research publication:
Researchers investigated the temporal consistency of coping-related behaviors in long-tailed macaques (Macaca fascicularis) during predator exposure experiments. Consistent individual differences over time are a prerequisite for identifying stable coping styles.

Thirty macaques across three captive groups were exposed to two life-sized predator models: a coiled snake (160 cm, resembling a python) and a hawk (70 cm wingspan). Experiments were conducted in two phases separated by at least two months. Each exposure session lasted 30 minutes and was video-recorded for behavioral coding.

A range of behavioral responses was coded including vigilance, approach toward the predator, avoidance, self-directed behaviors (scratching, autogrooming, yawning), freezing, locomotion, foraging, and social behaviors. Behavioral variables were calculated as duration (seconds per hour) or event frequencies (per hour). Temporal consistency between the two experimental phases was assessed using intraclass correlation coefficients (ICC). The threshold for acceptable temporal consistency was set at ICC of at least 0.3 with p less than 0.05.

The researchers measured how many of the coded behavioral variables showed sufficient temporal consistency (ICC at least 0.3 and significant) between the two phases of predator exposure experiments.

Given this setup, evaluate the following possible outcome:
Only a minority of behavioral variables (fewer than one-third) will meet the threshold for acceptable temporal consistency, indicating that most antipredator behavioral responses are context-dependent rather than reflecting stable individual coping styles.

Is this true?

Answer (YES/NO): NO